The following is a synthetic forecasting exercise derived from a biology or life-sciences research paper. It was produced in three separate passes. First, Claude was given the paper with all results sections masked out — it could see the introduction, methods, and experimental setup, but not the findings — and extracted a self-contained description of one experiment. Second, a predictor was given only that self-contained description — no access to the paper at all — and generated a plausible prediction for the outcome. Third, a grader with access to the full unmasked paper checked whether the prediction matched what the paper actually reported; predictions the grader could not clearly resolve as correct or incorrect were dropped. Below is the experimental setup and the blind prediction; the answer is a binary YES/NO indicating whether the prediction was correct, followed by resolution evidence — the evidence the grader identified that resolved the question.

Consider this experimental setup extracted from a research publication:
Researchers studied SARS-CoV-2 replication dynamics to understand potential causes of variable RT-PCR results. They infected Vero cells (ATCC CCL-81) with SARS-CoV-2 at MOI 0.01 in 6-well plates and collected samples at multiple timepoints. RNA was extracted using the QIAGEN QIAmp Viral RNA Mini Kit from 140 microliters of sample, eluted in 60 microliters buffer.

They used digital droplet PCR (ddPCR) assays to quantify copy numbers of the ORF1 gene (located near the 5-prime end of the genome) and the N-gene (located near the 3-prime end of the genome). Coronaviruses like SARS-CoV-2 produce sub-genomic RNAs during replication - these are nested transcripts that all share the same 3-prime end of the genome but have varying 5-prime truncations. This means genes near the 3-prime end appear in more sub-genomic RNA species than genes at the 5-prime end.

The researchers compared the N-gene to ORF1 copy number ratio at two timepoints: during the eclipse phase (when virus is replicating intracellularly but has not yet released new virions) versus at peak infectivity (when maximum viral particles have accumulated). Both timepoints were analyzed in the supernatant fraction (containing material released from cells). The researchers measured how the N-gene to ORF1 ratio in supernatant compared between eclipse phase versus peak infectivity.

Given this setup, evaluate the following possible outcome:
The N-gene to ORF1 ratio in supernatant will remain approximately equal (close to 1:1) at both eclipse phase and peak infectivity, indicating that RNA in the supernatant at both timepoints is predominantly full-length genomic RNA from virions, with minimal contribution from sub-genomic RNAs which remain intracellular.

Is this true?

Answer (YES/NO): NO